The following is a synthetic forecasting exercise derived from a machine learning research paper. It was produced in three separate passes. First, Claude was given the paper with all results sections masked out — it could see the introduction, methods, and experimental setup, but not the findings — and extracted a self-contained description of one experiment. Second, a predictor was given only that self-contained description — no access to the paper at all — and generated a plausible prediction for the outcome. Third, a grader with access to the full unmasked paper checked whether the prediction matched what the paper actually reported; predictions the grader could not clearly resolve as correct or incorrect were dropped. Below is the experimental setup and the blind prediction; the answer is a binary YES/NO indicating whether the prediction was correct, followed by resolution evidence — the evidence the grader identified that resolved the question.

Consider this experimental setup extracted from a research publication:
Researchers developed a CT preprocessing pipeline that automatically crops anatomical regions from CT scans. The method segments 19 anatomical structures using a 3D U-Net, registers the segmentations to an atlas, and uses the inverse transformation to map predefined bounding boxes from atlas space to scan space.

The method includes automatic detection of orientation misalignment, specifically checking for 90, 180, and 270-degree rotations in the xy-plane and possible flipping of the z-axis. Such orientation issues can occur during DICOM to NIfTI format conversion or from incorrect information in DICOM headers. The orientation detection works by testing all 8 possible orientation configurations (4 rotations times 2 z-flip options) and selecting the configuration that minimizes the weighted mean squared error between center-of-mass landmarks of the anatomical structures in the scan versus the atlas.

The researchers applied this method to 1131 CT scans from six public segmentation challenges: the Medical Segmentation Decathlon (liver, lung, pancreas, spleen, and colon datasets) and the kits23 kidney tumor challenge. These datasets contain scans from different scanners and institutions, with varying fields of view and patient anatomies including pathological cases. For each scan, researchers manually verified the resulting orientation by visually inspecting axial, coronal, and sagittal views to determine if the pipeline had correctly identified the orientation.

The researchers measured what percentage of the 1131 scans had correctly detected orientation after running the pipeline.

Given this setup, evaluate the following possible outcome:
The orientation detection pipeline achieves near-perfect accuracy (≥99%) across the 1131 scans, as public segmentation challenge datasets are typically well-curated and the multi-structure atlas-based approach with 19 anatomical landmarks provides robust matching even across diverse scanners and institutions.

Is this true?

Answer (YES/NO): YES